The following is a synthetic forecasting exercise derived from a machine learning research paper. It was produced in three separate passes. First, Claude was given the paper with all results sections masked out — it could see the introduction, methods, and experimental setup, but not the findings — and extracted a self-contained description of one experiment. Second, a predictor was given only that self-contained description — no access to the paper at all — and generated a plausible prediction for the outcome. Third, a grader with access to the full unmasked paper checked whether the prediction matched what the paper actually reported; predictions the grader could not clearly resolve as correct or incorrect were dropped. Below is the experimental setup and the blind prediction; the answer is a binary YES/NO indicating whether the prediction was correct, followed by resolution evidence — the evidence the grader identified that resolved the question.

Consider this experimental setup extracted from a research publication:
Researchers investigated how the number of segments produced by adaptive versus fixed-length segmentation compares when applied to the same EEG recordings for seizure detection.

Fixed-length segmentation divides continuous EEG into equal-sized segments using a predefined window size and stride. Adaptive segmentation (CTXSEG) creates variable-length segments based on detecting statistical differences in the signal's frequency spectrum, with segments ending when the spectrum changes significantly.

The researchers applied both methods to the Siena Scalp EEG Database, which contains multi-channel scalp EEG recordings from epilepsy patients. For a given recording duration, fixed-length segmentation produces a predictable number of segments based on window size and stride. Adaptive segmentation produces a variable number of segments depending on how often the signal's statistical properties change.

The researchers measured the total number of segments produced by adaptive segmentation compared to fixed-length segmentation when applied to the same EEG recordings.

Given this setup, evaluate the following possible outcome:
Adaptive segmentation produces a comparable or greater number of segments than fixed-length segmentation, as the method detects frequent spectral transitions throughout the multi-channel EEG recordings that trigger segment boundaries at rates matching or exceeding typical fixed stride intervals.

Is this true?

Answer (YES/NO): NO